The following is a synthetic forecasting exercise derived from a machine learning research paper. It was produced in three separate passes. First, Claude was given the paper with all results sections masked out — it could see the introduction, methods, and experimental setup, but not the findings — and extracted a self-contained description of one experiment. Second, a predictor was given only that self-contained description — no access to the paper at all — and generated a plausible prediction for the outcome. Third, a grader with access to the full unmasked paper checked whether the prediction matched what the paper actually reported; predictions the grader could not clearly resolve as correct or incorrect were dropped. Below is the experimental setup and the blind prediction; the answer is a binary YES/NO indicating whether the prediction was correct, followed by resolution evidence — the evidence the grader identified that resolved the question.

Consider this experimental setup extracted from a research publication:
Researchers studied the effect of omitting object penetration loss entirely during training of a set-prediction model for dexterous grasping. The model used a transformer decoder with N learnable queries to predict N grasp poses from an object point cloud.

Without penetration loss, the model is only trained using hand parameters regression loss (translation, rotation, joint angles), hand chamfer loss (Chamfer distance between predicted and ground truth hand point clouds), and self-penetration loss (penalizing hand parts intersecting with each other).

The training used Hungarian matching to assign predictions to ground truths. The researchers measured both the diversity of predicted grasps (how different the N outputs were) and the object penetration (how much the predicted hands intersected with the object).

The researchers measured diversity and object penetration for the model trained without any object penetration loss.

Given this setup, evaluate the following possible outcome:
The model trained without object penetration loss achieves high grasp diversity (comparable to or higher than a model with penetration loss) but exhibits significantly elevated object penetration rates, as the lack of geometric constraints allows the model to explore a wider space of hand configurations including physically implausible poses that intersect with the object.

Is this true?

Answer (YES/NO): YES